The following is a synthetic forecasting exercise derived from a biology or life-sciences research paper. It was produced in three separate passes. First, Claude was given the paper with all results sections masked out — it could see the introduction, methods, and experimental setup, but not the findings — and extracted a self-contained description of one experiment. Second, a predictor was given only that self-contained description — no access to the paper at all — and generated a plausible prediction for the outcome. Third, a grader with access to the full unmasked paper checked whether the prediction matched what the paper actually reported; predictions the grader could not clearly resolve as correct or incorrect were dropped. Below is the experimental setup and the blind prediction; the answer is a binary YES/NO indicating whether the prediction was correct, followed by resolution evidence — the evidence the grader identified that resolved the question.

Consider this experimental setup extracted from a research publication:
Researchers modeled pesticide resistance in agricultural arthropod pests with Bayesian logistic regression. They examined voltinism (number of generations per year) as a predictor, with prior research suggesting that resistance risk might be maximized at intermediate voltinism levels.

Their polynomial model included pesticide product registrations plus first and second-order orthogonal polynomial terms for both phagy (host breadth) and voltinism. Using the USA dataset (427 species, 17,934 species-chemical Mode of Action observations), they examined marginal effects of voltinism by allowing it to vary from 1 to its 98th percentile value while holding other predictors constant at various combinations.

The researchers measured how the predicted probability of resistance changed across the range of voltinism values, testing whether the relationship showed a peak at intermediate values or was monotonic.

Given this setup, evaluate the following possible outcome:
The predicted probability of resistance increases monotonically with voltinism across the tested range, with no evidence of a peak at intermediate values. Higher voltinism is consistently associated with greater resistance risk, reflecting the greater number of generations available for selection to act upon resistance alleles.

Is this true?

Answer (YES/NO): NO